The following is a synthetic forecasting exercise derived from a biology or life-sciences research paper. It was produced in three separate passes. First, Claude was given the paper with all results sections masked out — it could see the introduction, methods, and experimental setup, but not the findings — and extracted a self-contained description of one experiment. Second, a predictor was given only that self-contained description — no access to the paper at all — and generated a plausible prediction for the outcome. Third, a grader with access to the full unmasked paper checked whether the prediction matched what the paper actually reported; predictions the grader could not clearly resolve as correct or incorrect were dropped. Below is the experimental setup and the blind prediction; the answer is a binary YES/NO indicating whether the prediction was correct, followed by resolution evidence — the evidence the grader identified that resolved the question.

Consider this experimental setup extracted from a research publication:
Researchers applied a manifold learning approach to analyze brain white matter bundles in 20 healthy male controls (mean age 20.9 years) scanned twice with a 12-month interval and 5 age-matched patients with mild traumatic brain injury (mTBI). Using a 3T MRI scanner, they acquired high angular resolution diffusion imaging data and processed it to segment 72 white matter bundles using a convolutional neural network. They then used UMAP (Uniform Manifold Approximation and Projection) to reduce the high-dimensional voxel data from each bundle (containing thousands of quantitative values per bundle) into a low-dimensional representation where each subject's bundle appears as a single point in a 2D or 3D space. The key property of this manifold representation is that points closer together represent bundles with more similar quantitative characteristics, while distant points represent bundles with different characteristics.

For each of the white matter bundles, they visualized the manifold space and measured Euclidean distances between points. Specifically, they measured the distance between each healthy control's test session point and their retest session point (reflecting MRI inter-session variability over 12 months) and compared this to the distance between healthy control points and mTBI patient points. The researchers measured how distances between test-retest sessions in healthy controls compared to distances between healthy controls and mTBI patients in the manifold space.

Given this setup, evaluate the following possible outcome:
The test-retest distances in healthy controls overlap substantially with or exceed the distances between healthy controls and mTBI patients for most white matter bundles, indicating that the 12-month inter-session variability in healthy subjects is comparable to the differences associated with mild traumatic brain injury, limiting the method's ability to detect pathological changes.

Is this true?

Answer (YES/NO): NO